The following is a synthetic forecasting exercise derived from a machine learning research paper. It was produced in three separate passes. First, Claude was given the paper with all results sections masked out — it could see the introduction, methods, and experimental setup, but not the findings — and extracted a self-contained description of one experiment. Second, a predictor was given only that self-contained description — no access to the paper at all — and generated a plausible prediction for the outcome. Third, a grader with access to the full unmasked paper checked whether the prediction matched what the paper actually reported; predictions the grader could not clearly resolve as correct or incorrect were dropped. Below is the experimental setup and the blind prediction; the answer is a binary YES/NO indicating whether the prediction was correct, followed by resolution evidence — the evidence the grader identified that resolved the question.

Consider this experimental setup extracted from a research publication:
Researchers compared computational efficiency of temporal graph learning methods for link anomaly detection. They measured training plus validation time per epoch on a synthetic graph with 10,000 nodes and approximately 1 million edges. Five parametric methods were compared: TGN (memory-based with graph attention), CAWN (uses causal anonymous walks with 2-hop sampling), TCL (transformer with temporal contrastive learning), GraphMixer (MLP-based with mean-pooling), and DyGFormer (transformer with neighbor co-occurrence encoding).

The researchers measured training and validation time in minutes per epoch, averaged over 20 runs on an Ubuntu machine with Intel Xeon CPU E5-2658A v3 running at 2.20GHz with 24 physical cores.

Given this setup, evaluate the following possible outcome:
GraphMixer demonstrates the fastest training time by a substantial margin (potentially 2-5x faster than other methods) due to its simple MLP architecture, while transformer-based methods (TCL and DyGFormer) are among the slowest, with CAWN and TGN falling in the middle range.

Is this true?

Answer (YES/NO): NO